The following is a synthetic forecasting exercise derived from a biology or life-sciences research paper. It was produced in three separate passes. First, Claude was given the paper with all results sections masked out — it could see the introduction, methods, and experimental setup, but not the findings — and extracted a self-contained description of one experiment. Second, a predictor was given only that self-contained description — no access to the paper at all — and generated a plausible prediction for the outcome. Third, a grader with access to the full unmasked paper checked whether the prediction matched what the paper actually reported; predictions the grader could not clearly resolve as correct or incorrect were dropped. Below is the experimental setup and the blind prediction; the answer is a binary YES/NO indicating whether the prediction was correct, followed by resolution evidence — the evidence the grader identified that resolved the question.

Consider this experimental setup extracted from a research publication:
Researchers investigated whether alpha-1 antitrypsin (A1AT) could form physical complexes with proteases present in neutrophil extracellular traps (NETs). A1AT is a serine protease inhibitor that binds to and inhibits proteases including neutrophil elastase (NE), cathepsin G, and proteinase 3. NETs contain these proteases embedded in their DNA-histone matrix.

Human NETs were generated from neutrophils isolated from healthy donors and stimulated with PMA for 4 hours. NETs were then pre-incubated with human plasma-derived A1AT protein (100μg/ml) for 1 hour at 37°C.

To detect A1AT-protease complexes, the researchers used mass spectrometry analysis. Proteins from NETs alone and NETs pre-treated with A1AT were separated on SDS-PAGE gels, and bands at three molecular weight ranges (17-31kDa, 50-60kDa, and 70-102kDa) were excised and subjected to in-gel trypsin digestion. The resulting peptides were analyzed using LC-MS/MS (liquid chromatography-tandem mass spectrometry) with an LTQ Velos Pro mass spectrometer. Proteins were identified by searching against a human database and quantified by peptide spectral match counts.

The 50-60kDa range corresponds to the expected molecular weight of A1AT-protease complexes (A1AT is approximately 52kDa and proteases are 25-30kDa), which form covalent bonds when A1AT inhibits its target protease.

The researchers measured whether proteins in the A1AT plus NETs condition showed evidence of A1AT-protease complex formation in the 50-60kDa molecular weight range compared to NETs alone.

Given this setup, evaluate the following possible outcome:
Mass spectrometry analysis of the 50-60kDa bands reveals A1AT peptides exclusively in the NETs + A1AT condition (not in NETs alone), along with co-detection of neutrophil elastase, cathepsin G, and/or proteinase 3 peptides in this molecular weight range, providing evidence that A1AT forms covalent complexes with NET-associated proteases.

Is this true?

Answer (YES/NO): NO